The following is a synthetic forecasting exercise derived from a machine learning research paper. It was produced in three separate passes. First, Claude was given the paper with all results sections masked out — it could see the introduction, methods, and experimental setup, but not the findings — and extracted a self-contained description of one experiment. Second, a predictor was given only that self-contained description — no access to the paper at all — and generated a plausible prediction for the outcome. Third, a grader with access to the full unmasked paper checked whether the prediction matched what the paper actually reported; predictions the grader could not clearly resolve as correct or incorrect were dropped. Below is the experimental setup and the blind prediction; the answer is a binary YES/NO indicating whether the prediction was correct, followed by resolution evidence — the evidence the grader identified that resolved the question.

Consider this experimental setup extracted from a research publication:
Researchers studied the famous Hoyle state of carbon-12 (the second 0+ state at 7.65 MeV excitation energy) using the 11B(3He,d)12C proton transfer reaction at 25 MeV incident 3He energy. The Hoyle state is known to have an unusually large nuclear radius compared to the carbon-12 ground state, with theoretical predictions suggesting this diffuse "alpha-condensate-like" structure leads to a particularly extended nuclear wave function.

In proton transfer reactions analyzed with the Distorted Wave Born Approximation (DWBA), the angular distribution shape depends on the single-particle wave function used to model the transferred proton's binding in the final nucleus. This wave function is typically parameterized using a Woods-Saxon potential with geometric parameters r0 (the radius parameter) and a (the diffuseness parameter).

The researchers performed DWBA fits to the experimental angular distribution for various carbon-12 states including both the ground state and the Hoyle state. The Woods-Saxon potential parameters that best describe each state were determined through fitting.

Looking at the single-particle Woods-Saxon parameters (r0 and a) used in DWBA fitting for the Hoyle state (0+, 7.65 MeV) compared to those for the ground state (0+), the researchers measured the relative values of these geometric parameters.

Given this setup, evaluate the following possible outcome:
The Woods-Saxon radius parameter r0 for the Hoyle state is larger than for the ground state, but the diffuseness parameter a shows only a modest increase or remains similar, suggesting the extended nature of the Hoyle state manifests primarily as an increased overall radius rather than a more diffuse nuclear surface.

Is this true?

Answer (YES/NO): NO